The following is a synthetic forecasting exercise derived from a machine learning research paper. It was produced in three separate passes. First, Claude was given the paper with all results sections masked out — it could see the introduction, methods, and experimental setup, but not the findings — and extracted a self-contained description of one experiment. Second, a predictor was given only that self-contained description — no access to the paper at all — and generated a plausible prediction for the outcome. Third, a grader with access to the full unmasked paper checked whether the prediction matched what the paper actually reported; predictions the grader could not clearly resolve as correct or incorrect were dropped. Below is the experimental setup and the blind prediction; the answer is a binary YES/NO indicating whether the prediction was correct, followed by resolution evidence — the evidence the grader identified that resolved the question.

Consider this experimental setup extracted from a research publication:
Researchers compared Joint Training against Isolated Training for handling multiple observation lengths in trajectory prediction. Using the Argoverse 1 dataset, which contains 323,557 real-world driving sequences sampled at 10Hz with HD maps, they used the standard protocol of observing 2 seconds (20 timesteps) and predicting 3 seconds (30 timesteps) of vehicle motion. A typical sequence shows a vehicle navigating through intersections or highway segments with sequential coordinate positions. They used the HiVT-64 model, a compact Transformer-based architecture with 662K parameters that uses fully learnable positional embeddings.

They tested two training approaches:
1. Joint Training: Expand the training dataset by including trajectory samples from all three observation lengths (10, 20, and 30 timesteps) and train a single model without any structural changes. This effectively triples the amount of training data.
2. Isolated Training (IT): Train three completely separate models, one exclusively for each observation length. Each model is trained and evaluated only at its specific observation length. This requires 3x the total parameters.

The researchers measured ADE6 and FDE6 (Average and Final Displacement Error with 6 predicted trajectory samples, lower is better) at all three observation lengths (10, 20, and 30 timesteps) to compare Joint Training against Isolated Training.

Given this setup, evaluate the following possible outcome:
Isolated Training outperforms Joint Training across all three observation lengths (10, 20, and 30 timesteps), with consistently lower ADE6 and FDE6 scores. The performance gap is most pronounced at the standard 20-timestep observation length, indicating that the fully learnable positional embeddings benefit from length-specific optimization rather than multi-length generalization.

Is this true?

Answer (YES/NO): YES